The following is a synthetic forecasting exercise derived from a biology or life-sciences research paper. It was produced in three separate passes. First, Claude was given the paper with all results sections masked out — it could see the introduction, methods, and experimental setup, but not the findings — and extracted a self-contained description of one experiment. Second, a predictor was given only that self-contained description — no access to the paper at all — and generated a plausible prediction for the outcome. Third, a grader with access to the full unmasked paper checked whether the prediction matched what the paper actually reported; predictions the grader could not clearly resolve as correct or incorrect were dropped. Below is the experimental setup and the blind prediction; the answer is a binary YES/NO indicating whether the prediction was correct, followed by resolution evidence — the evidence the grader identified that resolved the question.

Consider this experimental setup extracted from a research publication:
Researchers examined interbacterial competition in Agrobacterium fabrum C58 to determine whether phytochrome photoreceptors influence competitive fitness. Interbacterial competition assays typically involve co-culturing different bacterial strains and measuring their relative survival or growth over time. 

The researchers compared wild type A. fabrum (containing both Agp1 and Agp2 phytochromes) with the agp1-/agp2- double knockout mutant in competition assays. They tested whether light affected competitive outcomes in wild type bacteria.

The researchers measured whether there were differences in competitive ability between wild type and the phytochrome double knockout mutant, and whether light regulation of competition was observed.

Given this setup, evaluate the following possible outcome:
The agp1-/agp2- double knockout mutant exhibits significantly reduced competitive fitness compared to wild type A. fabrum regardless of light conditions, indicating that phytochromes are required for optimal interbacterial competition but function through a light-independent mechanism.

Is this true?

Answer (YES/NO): NO